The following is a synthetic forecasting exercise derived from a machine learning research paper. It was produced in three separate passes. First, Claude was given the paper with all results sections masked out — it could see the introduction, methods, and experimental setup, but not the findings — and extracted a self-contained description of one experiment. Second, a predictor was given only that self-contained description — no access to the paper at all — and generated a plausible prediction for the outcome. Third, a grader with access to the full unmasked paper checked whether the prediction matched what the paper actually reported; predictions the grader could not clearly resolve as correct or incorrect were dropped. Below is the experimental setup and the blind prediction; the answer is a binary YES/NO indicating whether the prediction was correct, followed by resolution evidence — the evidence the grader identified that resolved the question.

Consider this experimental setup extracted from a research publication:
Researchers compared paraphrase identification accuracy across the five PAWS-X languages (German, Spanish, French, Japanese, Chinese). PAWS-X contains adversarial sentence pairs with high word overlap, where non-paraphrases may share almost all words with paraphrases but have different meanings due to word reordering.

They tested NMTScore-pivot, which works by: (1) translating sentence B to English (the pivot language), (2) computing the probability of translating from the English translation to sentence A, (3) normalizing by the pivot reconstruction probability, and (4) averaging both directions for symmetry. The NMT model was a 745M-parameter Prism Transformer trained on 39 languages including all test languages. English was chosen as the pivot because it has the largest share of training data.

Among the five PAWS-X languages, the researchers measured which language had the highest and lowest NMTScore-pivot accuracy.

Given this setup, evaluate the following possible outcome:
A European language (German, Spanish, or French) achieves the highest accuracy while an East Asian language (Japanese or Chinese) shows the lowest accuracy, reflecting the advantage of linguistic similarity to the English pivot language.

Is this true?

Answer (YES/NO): YES